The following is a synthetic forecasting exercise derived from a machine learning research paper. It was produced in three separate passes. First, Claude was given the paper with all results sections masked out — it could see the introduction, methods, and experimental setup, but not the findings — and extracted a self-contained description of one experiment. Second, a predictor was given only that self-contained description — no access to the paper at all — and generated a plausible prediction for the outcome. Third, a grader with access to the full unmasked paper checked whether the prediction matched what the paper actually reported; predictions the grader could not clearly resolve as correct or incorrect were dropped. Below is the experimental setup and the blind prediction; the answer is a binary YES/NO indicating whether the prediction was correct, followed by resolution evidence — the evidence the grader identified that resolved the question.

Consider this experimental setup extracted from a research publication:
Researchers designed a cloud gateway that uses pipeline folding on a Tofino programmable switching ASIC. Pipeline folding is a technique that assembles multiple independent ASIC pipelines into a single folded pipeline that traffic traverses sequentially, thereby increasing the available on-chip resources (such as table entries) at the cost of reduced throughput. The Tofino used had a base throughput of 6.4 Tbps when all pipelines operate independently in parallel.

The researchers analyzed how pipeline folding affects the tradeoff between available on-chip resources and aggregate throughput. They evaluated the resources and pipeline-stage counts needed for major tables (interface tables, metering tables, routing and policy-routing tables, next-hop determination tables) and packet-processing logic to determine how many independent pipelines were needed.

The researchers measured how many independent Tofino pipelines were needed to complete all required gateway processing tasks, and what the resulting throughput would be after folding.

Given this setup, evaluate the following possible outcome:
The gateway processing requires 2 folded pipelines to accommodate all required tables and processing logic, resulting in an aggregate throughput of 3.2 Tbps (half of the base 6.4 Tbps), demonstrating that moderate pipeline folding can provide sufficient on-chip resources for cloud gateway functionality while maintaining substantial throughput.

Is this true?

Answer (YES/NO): NO